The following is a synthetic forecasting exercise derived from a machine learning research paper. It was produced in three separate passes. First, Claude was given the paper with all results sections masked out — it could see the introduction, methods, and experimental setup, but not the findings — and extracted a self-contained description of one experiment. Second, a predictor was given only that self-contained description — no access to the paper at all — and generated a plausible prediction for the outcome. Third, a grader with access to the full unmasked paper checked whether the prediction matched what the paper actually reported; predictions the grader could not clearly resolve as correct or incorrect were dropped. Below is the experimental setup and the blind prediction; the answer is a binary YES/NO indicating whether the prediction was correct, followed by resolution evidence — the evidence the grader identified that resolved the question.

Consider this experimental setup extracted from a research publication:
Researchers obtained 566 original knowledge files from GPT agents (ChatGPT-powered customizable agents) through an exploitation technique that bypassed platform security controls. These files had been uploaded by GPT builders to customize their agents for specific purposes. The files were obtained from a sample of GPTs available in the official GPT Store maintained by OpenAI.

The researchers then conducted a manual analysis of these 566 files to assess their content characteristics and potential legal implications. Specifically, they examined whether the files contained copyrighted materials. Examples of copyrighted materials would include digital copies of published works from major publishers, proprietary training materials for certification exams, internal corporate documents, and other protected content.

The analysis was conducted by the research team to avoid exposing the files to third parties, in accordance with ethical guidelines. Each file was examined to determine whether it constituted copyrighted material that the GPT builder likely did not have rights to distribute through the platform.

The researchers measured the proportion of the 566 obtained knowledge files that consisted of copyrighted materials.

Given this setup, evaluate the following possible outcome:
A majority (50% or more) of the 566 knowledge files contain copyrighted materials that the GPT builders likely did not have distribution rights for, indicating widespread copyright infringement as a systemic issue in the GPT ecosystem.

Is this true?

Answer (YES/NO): NO